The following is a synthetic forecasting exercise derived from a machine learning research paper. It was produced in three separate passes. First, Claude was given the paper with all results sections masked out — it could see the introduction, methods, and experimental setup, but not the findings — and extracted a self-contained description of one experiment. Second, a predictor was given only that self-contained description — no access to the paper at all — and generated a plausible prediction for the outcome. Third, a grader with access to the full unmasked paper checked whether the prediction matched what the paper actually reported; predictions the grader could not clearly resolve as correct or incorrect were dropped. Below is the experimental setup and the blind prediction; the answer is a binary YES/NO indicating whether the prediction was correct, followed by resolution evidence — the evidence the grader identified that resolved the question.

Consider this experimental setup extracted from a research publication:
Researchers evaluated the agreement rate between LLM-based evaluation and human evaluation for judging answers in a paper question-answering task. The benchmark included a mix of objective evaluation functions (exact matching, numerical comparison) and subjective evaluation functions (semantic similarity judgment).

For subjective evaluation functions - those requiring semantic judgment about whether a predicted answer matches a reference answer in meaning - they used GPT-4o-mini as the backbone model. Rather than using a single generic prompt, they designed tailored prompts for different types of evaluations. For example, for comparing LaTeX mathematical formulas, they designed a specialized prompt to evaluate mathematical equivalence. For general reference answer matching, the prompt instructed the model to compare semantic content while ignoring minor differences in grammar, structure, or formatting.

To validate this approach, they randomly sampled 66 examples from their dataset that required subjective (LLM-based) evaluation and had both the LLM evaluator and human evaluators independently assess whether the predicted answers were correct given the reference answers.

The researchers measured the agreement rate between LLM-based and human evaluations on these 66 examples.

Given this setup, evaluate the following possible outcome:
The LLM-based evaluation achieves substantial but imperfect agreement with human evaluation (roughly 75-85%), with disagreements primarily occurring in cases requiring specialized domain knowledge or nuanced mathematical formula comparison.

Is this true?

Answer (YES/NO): NO